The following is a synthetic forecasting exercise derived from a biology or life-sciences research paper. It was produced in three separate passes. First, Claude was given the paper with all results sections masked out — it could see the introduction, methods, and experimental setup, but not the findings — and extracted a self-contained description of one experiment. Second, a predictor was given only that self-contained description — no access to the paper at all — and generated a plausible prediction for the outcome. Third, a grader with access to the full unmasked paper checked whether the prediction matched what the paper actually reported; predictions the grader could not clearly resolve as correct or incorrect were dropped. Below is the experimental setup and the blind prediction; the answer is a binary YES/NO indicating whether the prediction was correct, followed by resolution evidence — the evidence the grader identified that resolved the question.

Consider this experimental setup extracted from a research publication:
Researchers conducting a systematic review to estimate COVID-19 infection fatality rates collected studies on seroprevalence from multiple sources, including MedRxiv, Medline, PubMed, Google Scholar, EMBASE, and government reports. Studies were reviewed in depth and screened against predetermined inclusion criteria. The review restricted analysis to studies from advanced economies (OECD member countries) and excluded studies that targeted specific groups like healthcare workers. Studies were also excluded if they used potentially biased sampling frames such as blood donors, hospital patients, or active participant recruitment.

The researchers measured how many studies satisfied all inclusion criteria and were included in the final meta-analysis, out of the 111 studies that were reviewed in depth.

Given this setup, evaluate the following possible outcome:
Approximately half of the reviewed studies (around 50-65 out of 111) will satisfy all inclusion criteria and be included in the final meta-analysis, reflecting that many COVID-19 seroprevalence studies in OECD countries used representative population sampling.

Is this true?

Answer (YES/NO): NO